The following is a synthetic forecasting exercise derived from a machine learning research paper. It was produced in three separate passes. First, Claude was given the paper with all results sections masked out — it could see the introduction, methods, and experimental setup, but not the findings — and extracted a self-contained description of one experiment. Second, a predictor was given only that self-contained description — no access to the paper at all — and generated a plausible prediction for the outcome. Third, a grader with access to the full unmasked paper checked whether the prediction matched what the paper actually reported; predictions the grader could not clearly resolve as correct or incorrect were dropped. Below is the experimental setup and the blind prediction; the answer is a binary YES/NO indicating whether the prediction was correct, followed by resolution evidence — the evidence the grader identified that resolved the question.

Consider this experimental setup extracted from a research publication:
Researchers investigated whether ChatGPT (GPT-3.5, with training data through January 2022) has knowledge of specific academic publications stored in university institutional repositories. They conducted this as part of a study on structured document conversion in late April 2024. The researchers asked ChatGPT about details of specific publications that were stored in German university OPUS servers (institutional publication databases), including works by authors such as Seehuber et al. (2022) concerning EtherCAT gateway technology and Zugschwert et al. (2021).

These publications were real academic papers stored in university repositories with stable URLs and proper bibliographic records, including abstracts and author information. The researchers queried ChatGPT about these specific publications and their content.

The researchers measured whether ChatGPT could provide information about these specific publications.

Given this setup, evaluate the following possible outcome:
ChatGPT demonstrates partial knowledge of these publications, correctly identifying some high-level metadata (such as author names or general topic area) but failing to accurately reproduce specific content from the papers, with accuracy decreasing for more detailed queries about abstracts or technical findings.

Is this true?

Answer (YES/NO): NO